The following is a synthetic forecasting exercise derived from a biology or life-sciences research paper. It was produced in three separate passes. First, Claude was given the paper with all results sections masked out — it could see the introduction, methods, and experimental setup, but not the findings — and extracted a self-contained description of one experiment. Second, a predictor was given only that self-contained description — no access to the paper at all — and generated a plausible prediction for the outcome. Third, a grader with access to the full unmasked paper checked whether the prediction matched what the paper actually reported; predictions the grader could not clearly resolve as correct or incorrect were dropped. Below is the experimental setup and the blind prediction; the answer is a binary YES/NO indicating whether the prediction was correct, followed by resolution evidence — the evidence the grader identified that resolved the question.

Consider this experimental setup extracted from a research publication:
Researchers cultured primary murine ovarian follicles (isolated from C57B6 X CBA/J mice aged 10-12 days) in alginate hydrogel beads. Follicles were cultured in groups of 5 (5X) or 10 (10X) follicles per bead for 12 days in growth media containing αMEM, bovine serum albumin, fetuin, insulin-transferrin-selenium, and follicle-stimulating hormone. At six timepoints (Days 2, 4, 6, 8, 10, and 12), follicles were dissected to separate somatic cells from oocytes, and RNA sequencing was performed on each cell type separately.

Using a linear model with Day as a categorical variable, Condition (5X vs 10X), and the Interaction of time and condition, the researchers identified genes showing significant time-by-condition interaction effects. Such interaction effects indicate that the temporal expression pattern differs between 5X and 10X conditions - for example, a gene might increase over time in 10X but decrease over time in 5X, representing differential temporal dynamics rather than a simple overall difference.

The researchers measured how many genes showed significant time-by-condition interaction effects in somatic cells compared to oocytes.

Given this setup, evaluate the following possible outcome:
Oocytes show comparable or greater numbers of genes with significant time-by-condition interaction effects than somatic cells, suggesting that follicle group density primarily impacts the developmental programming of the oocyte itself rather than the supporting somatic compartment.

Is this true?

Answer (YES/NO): NO